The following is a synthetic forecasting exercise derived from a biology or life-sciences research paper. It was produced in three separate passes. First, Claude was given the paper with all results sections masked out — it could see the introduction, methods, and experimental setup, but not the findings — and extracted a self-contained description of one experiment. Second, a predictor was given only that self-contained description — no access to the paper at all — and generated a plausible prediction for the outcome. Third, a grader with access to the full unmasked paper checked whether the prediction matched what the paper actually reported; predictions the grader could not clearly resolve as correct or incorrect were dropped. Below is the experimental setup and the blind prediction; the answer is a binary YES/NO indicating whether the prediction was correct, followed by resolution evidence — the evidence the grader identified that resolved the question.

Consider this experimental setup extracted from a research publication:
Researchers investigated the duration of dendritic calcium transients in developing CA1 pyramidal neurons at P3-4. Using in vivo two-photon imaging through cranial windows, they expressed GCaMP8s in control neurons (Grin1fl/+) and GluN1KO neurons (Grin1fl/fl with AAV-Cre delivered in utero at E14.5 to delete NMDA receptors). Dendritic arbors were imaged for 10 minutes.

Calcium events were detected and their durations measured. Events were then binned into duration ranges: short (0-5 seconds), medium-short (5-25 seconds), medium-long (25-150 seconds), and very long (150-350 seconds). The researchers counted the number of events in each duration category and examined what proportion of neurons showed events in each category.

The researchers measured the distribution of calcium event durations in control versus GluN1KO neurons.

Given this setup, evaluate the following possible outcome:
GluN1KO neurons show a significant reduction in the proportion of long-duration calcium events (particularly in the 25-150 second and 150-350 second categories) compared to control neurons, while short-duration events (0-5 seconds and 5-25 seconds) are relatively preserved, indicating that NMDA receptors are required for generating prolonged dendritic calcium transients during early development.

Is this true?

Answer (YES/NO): NO